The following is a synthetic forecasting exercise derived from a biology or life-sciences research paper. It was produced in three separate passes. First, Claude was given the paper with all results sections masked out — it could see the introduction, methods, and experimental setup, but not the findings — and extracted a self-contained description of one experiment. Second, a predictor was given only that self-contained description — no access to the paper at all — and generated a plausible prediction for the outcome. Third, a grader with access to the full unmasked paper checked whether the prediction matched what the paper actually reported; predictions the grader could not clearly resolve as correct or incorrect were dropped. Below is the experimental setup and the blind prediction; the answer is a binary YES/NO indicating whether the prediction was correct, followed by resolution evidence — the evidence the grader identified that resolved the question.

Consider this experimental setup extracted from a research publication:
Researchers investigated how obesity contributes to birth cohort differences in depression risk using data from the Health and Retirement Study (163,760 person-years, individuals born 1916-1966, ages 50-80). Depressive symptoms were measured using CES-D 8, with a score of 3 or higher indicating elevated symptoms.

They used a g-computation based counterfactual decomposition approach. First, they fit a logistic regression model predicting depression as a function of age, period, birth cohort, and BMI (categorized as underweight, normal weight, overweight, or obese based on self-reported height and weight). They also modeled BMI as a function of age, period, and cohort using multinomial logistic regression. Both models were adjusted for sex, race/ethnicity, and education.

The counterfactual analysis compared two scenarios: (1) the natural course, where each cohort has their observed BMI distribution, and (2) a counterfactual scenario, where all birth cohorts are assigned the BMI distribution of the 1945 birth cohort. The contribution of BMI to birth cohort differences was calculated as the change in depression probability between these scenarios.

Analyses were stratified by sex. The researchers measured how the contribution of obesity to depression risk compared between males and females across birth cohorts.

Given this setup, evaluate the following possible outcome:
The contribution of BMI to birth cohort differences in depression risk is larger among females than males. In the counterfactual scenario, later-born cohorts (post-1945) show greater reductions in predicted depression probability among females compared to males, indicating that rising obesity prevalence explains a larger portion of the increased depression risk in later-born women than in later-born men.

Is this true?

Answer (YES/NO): YES